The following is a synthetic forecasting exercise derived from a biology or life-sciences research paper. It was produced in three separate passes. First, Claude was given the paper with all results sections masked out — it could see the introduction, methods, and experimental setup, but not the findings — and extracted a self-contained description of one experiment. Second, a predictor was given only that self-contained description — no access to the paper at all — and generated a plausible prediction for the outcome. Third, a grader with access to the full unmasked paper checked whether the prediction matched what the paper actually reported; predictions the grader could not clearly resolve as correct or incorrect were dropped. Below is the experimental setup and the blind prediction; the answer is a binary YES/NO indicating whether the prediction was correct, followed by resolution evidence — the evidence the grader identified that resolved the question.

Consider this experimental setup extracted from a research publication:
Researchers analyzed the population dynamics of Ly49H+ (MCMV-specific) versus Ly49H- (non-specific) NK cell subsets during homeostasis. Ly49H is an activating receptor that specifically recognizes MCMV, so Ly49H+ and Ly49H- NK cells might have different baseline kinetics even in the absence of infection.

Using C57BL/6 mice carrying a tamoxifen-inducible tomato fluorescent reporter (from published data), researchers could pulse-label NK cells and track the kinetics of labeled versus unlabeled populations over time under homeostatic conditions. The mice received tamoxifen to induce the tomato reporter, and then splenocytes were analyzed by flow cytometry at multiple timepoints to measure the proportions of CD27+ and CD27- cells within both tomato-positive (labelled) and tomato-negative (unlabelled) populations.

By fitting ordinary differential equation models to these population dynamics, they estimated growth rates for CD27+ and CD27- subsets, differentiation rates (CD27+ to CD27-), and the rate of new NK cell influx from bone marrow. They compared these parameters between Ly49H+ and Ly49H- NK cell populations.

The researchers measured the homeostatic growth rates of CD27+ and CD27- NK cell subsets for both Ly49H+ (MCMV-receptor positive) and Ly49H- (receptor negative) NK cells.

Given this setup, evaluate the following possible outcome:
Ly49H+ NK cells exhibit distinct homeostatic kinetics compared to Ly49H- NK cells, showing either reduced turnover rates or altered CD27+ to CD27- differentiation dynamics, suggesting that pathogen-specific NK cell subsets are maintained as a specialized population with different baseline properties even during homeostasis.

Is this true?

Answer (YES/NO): NO